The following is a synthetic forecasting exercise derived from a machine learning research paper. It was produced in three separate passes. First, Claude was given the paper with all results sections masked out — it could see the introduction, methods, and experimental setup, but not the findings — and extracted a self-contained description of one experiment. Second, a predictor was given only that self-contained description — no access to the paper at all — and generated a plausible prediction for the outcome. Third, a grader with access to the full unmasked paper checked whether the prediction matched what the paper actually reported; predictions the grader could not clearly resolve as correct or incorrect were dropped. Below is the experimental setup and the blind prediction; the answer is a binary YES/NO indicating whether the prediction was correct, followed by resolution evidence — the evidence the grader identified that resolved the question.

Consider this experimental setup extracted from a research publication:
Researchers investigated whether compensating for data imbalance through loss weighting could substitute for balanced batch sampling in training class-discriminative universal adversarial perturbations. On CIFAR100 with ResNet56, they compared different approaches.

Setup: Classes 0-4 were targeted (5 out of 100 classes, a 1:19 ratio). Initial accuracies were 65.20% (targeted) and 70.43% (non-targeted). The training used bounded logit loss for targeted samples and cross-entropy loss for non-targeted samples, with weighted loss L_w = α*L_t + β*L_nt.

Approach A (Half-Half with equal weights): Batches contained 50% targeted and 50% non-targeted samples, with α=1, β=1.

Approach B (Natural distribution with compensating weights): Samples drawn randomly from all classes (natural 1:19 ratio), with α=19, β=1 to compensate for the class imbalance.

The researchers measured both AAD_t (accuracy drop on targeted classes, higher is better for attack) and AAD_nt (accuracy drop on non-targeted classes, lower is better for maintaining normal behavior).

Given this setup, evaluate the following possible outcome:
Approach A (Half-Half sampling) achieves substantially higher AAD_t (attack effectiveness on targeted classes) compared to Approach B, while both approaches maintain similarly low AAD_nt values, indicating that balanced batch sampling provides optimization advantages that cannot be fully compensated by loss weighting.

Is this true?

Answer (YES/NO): NO